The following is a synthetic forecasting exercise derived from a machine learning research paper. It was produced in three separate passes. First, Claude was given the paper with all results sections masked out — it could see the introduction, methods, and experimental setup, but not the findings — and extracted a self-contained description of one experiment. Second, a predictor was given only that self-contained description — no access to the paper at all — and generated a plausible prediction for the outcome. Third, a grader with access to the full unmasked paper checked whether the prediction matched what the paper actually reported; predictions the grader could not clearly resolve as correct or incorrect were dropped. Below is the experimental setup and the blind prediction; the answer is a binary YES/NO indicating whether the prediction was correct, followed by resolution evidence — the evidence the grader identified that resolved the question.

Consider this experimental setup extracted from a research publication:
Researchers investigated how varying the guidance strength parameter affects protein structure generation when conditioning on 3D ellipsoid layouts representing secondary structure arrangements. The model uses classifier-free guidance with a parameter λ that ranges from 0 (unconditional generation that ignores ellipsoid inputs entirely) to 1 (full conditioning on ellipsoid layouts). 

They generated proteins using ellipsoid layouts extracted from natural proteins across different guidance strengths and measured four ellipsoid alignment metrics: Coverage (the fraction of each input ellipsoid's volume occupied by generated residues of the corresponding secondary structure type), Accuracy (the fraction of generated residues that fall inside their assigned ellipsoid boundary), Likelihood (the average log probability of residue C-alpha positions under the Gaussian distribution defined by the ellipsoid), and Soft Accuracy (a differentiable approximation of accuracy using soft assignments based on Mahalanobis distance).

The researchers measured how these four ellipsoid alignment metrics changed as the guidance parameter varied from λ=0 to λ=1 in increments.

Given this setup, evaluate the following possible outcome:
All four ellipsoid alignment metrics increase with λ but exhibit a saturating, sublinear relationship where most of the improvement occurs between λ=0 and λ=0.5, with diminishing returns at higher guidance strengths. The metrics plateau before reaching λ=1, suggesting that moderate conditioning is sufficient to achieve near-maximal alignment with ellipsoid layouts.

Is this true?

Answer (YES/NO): NO